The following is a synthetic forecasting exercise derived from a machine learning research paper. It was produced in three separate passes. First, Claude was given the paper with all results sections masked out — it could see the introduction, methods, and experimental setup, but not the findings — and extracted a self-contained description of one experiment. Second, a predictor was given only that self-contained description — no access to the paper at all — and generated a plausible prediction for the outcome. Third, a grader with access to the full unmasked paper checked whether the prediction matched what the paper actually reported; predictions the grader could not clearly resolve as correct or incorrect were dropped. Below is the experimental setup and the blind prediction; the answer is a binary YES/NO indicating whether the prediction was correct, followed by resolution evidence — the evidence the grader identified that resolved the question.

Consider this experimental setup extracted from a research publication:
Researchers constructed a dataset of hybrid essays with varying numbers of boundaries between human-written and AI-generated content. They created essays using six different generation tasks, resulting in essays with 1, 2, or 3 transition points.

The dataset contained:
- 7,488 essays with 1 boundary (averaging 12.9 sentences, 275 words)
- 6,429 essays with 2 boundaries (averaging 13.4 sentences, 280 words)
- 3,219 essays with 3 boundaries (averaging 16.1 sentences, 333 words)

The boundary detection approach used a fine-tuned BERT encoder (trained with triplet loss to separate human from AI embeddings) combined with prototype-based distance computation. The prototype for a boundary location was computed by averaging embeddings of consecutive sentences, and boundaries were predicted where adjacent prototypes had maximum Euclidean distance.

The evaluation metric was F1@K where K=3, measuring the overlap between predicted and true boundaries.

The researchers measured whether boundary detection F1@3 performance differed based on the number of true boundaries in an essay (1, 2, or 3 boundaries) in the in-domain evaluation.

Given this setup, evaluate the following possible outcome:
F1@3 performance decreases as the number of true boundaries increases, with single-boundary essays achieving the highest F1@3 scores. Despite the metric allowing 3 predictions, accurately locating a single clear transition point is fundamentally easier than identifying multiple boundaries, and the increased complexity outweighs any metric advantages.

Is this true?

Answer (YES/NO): NO